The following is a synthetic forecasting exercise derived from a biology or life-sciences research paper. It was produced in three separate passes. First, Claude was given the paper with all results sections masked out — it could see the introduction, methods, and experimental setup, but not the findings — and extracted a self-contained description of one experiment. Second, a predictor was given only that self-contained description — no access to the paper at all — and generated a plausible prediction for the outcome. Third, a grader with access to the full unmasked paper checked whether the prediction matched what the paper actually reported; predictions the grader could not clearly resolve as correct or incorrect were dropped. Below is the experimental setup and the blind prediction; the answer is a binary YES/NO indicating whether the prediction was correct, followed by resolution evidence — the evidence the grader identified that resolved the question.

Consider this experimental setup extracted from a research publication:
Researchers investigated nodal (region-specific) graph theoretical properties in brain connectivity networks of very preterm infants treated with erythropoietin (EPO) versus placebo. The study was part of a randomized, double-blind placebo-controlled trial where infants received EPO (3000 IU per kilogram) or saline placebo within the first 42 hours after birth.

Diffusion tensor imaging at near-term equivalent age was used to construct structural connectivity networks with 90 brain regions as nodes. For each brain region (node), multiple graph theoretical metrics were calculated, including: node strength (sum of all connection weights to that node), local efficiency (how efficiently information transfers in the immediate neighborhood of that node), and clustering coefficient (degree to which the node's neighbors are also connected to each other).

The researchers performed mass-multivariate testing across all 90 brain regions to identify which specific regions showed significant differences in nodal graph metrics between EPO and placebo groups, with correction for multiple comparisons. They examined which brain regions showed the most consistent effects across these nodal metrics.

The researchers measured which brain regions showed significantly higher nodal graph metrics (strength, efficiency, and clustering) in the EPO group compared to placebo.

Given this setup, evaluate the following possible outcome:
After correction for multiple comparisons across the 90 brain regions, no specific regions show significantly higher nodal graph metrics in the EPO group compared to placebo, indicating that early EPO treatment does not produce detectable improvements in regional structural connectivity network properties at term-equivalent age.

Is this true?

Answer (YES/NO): NO